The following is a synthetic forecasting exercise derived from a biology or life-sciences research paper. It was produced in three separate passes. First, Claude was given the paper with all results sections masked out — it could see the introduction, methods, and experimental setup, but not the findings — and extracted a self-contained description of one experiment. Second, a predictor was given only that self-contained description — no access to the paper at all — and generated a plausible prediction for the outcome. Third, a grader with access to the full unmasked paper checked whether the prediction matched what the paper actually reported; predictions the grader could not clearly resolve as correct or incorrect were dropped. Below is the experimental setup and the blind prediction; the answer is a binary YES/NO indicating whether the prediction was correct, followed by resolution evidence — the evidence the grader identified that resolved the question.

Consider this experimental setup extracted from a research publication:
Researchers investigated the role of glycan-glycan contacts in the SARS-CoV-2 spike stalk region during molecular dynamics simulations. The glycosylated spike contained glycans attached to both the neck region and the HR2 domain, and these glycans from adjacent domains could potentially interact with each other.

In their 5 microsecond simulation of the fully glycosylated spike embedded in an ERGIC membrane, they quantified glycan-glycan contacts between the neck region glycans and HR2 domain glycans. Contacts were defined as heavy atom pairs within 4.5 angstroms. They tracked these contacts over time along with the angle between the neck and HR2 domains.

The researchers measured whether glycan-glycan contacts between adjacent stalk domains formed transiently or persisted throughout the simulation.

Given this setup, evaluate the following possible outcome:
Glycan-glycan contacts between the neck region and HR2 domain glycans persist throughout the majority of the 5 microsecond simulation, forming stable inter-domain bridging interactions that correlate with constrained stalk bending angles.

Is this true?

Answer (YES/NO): NO